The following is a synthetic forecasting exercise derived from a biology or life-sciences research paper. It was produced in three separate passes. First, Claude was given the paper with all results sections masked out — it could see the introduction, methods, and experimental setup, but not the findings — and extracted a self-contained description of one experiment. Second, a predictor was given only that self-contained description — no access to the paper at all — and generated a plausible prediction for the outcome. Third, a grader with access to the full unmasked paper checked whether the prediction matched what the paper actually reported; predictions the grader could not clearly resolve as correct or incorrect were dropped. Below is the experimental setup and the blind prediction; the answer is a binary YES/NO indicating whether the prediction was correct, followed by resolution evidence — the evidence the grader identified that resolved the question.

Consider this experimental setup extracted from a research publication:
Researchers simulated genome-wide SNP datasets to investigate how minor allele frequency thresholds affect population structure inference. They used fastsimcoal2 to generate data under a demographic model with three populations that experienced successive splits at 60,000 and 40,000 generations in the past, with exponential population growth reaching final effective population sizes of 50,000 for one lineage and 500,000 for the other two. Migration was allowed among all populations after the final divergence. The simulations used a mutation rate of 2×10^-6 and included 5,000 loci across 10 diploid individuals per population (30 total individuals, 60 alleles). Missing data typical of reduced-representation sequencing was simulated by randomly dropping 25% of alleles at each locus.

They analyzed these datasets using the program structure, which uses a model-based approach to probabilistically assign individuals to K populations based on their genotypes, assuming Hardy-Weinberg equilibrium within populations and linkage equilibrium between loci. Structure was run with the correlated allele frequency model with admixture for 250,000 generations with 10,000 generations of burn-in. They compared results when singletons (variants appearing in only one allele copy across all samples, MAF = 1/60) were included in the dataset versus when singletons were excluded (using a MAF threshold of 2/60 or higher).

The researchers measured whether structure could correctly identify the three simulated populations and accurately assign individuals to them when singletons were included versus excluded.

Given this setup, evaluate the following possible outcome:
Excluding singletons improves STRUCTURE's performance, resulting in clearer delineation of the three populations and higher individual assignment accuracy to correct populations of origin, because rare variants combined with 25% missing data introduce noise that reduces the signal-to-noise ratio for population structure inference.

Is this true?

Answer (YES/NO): YES